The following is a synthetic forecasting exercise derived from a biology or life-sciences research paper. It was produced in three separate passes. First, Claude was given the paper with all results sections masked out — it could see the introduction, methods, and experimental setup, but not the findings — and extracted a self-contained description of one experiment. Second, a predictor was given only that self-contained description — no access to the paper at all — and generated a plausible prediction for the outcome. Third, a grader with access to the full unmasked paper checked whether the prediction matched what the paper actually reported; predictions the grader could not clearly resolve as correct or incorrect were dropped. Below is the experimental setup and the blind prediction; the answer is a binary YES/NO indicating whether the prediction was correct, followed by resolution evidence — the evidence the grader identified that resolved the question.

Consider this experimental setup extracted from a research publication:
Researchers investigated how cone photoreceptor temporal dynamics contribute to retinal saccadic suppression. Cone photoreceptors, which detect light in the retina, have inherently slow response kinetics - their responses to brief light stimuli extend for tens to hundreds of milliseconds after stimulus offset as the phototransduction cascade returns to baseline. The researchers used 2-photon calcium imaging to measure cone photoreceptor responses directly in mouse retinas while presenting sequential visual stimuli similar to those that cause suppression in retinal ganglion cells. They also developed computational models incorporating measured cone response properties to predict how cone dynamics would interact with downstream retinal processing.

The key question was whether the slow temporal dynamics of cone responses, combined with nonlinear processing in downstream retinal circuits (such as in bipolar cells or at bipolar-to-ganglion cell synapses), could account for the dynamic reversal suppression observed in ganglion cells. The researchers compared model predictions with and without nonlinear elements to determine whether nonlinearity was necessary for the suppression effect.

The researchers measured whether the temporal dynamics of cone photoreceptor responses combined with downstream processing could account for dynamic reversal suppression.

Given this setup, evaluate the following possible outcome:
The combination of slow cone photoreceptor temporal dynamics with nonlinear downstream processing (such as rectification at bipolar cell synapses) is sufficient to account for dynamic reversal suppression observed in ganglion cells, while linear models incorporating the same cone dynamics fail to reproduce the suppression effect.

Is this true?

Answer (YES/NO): YES